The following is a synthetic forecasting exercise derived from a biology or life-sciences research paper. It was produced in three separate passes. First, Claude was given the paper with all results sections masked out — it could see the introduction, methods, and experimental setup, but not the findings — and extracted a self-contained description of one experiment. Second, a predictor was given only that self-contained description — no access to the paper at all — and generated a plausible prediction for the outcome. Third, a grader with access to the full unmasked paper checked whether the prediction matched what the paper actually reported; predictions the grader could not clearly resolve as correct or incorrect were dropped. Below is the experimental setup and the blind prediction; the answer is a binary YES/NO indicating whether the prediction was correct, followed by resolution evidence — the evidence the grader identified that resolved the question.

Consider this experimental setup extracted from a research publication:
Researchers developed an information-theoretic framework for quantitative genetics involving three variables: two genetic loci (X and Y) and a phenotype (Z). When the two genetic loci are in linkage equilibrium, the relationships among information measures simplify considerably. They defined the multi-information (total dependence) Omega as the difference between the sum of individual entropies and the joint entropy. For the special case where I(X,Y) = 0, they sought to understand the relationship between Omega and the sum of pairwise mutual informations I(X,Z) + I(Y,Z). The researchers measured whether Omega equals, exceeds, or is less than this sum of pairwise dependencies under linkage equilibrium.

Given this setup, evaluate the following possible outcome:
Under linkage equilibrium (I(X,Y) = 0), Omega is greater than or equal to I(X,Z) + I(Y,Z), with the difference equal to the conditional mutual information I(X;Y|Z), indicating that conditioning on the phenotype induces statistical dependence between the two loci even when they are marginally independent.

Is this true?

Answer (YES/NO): YES